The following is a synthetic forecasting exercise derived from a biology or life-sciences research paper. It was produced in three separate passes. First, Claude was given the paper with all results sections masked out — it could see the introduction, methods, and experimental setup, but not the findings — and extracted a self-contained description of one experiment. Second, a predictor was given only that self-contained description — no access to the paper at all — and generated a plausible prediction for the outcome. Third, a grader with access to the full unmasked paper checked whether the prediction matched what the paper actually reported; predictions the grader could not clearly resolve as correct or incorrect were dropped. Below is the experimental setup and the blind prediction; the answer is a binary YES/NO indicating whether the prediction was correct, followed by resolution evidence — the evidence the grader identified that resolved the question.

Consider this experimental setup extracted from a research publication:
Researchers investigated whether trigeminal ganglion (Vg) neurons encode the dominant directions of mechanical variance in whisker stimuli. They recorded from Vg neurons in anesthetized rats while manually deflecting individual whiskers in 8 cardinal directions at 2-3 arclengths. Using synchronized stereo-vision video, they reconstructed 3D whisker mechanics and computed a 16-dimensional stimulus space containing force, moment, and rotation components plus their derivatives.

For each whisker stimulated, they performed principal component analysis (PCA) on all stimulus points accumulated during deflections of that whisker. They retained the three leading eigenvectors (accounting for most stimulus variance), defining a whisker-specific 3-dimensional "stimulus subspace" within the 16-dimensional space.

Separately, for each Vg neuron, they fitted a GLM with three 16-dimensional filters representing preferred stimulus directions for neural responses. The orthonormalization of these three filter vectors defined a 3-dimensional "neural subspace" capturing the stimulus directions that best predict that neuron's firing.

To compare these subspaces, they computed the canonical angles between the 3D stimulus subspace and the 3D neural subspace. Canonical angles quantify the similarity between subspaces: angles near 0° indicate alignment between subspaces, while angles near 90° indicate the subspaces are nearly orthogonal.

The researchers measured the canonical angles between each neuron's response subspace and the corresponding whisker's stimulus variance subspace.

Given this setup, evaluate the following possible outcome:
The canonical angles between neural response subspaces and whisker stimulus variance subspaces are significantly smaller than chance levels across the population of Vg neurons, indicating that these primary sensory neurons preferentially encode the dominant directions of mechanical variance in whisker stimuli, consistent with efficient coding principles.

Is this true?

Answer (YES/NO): NO